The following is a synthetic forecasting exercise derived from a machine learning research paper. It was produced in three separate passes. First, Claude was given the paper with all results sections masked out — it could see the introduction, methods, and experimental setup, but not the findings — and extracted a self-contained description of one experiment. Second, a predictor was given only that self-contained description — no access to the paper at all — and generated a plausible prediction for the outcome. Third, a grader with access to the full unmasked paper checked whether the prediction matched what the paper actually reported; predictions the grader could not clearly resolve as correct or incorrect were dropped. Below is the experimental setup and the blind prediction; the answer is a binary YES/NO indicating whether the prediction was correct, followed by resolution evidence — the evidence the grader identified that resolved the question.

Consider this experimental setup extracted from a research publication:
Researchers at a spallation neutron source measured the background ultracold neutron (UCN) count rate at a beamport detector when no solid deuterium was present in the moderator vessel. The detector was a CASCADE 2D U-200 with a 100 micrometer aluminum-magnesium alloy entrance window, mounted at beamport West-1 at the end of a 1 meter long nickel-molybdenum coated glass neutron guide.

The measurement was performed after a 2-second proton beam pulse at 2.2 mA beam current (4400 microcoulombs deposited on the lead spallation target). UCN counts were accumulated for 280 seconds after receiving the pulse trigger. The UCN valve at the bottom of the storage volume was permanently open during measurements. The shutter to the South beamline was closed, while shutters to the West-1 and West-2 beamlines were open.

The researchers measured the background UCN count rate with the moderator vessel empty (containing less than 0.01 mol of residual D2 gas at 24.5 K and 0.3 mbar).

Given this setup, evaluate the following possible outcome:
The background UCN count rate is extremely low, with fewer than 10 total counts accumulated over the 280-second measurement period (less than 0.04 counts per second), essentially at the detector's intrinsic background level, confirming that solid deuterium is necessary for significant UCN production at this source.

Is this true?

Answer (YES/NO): NO